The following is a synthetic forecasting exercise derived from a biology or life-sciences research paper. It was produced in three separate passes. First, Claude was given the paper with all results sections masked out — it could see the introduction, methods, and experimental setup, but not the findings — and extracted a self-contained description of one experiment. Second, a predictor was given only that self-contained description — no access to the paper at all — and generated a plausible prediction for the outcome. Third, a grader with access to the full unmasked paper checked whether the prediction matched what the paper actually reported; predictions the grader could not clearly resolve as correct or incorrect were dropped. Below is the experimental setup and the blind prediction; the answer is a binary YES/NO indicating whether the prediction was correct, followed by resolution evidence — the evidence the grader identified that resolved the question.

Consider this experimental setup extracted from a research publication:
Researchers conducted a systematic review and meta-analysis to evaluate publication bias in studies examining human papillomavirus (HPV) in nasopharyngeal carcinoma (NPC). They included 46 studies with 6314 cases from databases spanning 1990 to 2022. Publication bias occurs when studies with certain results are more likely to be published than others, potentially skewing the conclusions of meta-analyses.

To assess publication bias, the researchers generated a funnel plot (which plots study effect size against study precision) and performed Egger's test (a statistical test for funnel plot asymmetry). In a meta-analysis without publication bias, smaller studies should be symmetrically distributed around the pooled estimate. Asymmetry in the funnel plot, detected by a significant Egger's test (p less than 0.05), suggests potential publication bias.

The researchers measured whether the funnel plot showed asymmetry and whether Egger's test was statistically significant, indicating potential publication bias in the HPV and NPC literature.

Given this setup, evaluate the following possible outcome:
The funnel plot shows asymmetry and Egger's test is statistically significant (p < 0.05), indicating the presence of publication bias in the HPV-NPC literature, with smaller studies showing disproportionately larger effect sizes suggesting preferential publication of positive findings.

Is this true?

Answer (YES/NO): NO